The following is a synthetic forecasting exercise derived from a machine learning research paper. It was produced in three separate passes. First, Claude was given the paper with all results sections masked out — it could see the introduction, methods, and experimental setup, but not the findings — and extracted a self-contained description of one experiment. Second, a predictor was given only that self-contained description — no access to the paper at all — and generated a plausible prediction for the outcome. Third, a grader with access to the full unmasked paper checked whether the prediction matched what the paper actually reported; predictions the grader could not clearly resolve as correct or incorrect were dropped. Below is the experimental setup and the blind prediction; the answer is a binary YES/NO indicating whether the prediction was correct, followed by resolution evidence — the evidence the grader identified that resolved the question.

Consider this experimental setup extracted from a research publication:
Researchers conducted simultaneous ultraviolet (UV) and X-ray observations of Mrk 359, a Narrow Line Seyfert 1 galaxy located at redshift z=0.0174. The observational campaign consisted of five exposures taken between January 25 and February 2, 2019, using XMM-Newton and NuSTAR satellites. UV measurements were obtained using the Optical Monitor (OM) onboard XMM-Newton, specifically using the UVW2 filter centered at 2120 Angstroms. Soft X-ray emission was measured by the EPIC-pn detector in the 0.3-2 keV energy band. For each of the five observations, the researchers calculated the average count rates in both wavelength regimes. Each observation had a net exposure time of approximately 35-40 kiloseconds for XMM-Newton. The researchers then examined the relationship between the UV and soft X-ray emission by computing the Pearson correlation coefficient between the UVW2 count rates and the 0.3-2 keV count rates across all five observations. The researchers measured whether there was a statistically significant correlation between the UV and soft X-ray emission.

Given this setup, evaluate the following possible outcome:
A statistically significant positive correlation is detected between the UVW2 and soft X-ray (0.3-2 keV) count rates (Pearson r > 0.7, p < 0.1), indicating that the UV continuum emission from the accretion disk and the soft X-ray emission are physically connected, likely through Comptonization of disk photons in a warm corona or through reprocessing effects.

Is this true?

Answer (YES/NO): YES